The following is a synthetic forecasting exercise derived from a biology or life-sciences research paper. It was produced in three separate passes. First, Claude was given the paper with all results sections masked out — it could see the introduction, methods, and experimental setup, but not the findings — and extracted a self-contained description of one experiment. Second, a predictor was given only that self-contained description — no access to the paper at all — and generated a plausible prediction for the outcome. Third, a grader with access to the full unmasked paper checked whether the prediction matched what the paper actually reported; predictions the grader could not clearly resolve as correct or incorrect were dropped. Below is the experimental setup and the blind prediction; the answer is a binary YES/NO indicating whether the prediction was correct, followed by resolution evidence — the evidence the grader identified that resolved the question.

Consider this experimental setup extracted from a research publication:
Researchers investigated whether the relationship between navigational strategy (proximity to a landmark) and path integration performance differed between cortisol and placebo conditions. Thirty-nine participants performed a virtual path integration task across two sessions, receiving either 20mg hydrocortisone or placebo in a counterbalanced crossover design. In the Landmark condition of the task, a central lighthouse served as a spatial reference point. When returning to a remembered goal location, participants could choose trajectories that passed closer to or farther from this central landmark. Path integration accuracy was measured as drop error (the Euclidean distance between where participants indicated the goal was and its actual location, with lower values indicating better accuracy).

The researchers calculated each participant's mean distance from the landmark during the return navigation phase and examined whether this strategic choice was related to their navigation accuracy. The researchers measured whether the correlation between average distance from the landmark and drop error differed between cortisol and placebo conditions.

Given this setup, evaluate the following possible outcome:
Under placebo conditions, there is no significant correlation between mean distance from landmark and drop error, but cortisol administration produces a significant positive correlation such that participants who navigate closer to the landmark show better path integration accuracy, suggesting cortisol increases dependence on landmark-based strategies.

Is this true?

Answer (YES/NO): NO